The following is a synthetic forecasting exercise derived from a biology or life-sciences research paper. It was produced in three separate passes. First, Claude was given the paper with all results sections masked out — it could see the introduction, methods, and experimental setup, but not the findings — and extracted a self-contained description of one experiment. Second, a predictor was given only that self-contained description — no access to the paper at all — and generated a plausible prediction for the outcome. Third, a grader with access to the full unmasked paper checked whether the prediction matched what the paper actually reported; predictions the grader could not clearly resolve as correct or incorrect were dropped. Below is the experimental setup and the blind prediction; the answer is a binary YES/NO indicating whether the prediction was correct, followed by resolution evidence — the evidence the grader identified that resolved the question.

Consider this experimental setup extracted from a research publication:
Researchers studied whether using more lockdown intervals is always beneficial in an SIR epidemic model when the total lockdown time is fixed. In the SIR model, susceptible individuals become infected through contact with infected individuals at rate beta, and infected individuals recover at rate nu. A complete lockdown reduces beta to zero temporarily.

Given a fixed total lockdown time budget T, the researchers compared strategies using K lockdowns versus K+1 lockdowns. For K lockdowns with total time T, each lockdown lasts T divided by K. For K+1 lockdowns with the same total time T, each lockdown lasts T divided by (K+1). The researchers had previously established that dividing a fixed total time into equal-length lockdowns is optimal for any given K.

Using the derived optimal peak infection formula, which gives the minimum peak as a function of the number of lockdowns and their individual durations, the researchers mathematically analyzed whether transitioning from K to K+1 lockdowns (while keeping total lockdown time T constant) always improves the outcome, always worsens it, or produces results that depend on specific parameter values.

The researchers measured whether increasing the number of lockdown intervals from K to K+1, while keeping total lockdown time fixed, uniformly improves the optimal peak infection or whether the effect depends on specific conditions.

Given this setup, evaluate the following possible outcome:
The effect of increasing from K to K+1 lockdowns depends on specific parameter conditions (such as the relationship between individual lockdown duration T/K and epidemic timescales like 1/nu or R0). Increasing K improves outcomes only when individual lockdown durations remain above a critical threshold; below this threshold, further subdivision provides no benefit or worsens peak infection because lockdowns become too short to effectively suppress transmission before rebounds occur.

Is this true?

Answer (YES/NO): NO